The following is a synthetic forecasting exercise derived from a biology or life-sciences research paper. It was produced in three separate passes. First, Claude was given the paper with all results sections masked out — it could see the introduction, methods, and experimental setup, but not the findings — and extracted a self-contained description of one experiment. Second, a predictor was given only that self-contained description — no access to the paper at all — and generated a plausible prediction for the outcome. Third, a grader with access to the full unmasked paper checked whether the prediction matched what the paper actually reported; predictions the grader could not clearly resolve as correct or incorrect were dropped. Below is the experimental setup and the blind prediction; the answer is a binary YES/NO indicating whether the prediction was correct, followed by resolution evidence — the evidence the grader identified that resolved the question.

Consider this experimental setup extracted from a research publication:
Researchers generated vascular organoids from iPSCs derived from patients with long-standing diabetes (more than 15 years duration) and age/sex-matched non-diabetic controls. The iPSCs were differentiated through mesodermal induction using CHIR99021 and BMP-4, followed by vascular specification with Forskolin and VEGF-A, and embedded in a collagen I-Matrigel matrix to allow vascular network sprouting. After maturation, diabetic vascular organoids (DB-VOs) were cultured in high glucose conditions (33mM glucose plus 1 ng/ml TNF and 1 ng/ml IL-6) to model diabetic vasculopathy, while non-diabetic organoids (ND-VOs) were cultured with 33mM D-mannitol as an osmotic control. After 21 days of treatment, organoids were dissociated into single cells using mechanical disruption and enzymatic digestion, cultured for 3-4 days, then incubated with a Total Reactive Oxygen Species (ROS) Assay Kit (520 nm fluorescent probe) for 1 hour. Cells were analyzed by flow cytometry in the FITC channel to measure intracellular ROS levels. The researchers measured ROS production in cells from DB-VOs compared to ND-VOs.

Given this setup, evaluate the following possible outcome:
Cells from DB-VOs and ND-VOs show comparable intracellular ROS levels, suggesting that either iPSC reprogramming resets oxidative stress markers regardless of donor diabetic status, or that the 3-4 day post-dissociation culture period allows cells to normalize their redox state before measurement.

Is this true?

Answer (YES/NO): NO